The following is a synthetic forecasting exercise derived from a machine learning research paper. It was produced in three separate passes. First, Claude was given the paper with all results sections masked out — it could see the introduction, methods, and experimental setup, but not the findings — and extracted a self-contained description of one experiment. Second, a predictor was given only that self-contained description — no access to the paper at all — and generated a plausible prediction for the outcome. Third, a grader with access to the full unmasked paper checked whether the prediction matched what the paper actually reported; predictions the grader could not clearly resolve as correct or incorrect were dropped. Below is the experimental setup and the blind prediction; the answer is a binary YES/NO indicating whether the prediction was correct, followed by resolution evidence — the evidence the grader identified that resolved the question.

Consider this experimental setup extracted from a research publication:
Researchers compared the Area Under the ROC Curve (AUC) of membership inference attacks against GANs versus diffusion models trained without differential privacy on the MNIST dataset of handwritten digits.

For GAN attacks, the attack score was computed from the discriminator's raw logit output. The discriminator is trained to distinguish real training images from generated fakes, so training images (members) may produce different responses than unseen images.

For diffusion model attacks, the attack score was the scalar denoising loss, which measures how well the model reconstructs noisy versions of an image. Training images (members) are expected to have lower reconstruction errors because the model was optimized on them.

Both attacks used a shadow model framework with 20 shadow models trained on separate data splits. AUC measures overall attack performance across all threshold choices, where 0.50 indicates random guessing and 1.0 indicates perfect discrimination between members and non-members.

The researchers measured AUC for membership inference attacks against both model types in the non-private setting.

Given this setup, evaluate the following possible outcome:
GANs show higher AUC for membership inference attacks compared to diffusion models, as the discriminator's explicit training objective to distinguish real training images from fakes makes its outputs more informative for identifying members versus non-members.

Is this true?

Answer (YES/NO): NO